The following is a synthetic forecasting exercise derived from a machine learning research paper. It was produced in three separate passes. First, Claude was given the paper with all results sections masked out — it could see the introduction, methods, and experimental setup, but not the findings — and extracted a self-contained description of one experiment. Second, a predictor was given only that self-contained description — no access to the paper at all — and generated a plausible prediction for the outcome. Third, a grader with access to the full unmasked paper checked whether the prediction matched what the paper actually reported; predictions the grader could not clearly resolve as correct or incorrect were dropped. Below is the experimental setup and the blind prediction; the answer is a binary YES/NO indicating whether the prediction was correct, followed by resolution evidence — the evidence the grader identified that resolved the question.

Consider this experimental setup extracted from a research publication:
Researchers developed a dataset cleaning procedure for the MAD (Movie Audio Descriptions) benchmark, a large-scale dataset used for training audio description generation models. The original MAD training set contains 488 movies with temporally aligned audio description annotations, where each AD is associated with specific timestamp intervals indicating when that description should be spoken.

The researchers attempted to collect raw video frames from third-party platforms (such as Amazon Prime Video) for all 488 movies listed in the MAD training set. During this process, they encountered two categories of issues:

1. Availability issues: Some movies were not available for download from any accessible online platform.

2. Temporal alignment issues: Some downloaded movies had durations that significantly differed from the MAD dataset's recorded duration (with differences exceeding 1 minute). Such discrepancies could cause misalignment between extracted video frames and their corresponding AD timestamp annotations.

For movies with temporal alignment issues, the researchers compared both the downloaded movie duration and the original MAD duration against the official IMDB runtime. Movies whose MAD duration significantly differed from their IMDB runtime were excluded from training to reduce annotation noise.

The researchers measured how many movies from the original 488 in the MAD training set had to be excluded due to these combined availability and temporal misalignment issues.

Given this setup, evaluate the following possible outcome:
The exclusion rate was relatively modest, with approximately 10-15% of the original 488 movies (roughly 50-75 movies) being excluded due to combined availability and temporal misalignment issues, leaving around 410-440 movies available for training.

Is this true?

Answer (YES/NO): NO